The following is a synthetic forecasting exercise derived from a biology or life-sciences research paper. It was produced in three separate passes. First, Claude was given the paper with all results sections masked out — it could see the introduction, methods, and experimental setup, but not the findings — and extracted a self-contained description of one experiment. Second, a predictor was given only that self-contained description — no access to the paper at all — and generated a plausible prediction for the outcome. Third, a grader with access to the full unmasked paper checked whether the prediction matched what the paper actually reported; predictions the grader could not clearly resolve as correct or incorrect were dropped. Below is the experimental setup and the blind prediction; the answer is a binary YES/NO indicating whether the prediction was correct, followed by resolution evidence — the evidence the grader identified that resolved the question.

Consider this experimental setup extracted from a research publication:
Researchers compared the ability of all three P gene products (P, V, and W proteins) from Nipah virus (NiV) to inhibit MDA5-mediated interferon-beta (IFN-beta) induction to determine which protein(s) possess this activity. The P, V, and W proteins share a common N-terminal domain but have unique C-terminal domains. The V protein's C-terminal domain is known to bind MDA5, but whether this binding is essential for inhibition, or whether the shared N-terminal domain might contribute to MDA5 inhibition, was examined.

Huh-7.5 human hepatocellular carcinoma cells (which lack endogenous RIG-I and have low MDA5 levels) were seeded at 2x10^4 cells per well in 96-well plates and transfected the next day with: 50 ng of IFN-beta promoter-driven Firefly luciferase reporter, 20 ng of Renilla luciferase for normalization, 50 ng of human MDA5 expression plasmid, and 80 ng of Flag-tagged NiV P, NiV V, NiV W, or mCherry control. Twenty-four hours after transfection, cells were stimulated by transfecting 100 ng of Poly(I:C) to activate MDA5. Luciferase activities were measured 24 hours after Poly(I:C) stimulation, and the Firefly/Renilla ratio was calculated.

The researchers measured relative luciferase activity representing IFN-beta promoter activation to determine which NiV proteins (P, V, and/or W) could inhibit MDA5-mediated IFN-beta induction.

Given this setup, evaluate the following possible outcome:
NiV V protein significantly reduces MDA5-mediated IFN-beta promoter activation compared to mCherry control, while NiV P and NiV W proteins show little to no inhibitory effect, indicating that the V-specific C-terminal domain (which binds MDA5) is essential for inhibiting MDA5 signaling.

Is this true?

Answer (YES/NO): NO